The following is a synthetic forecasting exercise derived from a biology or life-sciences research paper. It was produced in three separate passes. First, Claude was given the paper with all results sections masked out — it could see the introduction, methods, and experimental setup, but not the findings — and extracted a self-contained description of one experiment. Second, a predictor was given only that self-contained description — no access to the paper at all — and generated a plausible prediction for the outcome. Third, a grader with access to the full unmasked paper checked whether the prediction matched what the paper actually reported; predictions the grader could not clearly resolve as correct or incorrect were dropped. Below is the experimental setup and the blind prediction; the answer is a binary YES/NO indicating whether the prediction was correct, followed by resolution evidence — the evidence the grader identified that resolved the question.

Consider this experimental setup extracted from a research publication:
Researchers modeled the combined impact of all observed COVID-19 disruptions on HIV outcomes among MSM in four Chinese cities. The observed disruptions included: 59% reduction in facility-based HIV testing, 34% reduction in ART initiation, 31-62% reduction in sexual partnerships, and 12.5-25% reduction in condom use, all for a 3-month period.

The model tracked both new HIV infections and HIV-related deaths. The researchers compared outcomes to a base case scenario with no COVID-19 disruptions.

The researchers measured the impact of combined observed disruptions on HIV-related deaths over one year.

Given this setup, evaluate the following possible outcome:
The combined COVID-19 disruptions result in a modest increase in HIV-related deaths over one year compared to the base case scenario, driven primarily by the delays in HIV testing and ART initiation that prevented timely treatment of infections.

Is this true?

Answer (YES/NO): NO